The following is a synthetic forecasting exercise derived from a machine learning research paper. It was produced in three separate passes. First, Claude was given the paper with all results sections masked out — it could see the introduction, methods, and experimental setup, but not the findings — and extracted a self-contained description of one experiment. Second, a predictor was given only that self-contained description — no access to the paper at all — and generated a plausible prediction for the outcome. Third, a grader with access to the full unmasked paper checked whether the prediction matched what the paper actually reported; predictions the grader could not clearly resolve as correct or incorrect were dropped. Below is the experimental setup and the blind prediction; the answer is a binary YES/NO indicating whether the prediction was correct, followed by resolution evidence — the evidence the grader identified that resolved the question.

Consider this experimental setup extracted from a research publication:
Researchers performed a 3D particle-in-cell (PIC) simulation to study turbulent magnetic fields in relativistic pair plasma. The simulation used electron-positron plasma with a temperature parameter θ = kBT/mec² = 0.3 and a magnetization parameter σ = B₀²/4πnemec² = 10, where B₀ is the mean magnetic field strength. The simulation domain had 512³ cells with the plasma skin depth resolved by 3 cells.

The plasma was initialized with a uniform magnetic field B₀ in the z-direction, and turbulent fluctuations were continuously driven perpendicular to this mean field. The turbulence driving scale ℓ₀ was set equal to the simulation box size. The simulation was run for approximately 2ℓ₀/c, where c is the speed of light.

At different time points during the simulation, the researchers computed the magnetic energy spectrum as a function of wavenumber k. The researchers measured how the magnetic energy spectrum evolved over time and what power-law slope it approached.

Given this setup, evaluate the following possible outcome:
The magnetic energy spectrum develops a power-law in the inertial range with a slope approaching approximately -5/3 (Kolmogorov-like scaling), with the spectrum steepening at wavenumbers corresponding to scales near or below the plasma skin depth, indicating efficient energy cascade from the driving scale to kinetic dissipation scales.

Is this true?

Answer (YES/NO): NO